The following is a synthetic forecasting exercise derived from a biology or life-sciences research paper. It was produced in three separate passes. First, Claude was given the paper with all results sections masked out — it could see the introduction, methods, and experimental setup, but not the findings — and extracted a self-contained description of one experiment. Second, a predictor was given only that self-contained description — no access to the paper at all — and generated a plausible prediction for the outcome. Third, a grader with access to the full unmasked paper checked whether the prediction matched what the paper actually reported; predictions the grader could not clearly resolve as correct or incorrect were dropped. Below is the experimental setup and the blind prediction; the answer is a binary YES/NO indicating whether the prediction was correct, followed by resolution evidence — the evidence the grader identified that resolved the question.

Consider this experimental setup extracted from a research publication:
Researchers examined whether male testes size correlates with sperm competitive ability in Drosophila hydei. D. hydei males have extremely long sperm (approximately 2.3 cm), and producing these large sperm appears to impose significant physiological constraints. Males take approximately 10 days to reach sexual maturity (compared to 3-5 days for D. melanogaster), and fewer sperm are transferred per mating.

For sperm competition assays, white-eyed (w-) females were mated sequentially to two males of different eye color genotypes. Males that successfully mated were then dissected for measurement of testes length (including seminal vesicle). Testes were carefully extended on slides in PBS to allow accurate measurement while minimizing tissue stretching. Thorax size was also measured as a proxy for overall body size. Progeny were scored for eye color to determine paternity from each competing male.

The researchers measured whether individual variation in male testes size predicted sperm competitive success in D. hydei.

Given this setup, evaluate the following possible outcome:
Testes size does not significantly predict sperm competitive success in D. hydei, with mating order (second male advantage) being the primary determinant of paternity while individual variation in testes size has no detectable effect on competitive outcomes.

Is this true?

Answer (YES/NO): NO